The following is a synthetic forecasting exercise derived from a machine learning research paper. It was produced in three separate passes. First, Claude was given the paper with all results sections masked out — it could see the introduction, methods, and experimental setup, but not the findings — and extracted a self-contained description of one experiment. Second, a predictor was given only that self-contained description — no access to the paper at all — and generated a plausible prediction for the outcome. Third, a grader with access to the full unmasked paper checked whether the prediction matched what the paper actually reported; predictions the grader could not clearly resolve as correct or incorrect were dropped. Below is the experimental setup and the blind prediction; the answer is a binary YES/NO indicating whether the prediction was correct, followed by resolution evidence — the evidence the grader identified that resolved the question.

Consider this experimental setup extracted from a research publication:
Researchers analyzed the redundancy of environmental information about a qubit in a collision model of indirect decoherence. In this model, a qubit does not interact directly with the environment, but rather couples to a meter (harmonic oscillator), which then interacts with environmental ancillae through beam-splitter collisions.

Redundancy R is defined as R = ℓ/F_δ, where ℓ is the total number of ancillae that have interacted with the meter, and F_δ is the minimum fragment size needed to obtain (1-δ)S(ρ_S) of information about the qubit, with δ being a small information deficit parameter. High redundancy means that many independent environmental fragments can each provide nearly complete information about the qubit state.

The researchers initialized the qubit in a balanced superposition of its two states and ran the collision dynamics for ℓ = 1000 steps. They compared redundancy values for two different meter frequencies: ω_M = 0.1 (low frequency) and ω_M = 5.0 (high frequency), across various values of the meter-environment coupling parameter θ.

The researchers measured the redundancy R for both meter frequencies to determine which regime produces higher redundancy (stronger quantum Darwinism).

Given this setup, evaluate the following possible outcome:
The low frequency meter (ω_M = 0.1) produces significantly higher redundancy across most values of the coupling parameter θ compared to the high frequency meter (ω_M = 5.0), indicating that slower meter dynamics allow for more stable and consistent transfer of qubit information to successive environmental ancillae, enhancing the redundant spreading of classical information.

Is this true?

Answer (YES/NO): YES